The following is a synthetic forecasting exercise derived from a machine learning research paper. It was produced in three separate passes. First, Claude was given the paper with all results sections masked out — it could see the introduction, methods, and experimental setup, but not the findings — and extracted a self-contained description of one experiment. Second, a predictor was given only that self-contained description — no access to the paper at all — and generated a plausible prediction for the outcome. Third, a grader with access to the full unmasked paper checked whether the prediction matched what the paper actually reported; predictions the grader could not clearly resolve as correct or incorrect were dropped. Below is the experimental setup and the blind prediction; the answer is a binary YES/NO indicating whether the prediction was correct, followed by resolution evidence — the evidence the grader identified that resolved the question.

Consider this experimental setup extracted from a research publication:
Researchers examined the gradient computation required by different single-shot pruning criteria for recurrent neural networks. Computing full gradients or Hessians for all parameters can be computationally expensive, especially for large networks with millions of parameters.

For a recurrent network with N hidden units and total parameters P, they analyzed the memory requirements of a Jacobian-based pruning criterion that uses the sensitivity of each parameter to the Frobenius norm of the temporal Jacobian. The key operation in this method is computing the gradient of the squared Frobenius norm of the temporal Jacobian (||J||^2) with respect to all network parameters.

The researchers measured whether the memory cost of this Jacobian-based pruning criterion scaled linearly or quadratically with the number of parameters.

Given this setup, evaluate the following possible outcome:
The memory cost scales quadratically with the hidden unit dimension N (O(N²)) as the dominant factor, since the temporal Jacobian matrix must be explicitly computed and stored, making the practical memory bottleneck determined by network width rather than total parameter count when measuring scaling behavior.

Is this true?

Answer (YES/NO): NO